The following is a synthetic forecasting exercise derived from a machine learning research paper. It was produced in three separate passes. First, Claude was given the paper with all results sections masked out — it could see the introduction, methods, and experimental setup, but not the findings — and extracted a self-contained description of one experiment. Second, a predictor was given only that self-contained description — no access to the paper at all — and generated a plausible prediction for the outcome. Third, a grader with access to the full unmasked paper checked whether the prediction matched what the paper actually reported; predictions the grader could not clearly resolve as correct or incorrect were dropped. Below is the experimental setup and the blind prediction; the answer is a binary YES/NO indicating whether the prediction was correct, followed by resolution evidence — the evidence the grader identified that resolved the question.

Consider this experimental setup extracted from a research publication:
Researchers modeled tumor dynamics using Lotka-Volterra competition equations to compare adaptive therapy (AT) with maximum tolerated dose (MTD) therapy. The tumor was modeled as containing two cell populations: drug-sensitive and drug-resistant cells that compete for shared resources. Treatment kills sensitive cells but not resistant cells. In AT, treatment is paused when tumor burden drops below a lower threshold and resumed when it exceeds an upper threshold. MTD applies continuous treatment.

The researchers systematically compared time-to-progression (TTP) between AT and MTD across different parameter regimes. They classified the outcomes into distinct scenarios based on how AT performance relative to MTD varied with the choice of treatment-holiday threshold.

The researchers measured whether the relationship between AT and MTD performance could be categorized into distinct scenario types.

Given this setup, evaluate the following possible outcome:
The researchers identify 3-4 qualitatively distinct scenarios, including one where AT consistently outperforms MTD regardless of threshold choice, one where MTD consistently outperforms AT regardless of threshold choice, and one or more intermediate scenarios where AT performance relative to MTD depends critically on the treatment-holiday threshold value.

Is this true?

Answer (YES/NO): YES